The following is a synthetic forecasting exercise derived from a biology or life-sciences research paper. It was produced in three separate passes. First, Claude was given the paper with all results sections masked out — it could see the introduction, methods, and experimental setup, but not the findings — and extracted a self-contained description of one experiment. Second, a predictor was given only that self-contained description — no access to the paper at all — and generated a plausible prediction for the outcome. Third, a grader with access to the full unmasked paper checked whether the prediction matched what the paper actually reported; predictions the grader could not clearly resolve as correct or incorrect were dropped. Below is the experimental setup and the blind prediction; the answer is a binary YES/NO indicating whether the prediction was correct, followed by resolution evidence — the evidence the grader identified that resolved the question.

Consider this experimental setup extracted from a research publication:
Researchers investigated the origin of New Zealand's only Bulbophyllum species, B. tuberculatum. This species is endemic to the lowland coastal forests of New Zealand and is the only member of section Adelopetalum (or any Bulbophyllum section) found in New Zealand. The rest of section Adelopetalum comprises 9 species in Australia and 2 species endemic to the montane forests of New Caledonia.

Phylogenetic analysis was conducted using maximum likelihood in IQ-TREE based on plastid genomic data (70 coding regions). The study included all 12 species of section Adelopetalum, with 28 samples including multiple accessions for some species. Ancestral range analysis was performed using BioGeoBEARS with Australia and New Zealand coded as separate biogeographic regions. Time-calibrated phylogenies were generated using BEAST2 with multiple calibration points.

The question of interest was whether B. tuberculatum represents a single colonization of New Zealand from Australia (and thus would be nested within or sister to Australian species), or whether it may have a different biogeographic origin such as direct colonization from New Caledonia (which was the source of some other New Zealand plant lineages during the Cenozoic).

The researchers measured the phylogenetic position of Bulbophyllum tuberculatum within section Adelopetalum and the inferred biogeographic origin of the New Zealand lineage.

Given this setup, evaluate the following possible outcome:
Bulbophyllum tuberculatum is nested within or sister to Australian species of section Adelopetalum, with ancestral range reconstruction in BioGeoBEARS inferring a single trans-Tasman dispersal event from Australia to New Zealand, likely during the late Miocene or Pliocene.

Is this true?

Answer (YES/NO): NO